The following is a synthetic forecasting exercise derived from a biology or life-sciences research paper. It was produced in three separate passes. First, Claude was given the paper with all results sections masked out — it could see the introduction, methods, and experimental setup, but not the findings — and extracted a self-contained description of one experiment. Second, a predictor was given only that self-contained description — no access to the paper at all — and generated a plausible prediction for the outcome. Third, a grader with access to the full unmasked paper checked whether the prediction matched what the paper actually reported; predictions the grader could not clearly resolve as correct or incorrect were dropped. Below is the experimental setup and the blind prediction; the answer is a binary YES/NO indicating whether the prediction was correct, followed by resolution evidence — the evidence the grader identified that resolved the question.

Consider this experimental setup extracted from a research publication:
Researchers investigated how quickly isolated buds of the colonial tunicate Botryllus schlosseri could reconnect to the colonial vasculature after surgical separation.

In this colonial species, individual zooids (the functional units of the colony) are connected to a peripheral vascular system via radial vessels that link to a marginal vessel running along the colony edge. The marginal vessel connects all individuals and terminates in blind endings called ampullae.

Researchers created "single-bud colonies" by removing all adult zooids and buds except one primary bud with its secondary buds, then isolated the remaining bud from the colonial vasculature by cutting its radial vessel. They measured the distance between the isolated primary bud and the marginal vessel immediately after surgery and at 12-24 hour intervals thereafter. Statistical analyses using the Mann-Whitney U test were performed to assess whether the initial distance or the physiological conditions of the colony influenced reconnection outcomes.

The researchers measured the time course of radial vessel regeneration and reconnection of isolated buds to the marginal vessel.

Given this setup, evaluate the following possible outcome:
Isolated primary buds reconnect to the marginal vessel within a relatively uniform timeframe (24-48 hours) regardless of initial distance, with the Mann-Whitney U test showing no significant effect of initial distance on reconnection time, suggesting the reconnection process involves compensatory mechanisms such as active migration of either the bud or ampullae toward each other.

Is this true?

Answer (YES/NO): NO